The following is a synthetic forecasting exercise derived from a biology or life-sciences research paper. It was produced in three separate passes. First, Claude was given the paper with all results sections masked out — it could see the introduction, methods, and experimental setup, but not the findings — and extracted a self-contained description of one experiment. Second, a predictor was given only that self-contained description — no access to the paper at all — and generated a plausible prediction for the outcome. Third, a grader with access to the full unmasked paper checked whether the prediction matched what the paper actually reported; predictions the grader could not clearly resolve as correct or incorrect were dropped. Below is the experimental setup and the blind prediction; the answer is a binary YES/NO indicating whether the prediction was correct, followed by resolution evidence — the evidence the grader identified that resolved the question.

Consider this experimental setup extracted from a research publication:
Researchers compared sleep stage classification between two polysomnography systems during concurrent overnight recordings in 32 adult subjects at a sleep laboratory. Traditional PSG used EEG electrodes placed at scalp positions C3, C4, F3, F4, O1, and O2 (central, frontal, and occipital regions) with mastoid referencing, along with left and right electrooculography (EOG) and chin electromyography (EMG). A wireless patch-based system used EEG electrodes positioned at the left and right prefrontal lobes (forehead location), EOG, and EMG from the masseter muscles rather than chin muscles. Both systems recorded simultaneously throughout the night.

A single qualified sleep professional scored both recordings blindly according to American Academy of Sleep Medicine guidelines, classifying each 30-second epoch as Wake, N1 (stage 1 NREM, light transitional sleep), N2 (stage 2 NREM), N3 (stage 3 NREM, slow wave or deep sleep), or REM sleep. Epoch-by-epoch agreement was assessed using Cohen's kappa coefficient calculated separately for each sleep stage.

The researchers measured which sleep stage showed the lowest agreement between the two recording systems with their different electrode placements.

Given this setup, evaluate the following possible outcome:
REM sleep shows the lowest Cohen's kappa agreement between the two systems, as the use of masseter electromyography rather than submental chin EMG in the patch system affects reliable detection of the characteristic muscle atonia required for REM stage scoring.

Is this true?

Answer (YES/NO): NO